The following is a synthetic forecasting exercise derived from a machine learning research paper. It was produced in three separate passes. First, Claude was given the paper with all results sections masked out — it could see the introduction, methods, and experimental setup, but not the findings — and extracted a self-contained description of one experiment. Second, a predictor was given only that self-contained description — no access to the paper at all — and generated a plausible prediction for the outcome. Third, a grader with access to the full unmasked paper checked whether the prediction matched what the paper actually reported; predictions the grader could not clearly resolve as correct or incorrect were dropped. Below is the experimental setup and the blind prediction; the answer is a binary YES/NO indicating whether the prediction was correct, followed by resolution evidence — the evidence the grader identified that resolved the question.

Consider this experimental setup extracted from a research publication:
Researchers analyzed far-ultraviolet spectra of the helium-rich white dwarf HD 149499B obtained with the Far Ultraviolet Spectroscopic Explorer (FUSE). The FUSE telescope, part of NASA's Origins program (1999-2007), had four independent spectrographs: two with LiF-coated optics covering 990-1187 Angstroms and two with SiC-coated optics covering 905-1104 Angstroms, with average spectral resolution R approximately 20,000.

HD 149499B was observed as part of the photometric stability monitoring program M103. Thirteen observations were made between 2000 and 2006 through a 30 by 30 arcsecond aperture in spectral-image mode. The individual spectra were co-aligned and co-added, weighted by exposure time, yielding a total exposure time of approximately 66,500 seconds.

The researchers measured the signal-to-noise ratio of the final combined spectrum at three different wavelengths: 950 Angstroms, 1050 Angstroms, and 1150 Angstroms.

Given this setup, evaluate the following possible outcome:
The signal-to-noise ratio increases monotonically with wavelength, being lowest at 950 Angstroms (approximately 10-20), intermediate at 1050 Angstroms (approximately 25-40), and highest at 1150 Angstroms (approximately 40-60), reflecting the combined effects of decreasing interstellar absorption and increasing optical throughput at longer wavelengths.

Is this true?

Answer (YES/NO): NO